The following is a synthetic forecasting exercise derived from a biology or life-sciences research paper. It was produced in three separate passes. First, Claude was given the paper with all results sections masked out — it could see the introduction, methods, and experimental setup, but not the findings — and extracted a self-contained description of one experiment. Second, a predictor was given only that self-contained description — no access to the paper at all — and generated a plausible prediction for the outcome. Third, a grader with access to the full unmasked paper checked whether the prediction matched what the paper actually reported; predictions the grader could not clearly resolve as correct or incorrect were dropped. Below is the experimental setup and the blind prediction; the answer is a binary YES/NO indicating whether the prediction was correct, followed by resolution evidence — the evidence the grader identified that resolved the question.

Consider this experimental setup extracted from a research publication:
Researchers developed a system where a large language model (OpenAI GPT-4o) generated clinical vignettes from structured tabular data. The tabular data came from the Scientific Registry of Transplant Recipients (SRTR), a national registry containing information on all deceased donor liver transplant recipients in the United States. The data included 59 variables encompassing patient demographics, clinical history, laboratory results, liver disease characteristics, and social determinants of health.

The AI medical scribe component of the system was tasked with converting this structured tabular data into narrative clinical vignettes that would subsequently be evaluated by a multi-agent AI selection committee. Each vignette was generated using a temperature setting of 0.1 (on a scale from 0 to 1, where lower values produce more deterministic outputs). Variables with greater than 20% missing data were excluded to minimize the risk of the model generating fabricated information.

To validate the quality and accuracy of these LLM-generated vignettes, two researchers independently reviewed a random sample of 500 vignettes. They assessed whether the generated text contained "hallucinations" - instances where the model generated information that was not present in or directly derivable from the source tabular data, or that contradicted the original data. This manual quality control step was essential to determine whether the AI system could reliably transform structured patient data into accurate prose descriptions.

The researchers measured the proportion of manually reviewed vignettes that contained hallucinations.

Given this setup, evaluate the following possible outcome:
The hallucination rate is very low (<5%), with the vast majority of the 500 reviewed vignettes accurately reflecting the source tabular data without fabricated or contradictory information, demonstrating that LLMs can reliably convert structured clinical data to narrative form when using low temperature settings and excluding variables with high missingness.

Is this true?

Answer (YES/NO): YES